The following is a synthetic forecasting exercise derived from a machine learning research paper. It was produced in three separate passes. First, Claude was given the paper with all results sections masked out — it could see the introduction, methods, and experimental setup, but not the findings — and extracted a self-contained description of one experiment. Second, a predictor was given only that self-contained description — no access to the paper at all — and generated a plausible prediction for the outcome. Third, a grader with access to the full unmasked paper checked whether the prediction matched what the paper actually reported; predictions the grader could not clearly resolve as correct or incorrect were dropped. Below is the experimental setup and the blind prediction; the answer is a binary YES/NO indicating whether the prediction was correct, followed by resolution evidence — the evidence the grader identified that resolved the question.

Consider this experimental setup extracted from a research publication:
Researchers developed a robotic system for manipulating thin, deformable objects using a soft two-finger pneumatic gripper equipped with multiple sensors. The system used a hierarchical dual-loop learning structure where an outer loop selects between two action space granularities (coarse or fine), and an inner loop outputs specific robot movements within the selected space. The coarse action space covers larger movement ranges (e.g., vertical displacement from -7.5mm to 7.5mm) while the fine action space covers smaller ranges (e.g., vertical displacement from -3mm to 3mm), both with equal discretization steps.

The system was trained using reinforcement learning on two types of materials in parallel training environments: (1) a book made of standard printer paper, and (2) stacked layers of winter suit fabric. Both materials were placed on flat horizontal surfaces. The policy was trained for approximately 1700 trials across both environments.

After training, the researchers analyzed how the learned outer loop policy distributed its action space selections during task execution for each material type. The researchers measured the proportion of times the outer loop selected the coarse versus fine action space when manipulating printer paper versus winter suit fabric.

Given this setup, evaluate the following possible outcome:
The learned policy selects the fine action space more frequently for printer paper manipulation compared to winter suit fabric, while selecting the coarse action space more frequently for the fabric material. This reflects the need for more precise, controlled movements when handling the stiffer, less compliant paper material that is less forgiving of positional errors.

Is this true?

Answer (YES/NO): NO